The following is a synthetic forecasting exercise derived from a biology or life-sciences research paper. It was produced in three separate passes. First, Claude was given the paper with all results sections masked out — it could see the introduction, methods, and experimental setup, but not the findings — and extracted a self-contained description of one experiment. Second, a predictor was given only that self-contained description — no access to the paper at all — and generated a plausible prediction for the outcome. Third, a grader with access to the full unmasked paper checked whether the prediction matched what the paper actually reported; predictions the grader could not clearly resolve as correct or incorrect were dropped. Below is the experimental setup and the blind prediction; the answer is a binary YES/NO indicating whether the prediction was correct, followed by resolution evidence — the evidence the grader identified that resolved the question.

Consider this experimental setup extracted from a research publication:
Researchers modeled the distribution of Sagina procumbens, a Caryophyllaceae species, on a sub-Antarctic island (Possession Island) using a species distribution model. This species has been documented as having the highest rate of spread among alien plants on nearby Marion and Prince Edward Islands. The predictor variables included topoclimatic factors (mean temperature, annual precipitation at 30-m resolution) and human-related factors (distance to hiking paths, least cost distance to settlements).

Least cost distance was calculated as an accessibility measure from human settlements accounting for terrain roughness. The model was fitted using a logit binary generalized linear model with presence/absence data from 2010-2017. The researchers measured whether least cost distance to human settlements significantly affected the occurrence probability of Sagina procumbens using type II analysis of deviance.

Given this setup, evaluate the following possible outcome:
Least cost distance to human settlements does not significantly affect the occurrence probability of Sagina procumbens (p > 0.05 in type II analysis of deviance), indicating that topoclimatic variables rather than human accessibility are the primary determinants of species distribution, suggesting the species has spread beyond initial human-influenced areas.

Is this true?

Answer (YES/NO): YES